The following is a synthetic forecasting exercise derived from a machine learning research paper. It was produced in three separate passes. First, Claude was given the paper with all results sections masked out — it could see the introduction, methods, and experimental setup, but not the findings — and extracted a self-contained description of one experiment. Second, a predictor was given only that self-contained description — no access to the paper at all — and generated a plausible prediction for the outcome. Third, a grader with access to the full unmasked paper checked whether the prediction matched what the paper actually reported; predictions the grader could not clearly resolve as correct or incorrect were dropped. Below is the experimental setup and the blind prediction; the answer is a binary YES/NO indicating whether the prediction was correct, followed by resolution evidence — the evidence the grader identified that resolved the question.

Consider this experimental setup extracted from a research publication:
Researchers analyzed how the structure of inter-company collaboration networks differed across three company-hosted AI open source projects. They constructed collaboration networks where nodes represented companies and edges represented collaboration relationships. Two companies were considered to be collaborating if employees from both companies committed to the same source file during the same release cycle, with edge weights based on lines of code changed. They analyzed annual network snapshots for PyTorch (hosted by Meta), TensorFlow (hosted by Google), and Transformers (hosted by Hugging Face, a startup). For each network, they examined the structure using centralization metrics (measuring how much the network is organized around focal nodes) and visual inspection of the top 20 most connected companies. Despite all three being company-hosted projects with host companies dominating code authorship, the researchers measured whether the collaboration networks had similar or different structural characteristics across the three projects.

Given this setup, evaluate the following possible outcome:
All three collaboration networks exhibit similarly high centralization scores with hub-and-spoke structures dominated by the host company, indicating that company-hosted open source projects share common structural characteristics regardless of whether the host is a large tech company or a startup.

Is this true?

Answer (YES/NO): NO